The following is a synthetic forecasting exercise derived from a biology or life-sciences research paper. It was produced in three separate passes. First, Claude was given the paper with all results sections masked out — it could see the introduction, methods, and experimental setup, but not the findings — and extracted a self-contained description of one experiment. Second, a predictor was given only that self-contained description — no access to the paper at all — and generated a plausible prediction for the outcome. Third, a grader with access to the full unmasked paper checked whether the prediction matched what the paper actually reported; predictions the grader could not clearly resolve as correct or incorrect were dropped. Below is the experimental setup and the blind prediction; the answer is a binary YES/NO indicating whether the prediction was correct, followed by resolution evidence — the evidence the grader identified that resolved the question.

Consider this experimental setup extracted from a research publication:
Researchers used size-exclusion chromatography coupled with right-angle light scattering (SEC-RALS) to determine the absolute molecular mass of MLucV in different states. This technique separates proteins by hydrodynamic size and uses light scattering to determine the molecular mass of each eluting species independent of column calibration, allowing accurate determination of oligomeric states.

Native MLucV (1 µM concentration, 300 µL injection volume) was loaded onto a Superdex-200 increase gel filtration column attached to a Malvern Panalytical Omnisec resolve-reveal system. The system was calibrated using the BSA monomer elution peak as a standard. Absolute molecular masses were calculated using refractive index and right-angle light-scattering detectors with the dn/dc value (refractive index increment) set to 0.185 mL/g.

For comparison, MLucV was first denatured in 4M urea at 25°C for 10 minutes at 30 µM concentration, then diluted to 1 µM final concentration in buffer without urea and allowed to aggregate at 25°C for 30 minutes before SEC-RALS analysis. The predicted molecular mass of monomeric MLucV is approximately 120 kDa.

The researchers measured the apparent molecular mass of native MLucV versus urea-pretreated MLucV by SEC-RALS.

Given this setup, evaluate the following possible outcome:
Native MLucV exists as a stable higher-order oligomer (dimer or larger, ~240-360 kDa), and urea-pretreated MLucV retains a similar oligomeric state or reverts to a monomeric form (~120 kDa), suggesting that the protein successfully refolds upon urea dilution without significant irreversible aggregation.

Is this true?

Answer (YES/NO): NO